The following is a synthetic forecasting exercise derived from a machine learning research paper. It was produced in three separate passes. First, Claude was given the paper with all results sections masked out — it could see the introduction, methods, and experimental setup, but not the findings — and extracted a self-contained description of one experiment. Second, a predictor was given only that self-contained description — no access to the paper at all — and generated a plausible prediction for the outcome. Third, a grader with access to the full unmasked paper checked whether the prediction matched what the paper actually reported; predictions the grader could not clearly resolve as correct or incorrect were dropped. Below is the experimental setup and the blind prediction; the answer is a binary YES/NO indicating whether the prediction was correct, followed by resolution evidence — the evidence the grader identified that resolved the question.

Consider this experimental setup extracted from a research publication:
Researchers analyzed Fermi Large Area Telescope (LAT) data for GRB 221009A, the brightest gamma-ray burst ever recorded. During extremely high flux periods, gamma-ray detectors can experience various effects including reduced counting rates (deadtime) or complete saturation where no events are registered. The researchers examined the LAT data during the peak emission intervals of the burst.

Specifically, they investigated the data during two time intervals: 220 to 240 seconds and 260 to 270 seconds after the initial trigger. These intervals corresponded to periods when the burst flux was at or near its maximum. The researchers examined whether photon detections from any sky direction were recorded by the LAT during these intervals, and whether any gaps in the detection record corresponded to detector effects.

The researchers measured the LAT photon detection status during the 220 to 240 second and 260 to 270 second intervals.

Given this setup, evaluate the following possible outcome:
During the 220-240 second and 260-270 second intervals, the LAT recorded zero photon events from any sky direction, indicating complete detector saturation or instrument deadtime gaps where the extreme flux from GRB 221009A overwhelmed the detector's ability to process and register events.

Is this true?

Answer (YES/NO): YES